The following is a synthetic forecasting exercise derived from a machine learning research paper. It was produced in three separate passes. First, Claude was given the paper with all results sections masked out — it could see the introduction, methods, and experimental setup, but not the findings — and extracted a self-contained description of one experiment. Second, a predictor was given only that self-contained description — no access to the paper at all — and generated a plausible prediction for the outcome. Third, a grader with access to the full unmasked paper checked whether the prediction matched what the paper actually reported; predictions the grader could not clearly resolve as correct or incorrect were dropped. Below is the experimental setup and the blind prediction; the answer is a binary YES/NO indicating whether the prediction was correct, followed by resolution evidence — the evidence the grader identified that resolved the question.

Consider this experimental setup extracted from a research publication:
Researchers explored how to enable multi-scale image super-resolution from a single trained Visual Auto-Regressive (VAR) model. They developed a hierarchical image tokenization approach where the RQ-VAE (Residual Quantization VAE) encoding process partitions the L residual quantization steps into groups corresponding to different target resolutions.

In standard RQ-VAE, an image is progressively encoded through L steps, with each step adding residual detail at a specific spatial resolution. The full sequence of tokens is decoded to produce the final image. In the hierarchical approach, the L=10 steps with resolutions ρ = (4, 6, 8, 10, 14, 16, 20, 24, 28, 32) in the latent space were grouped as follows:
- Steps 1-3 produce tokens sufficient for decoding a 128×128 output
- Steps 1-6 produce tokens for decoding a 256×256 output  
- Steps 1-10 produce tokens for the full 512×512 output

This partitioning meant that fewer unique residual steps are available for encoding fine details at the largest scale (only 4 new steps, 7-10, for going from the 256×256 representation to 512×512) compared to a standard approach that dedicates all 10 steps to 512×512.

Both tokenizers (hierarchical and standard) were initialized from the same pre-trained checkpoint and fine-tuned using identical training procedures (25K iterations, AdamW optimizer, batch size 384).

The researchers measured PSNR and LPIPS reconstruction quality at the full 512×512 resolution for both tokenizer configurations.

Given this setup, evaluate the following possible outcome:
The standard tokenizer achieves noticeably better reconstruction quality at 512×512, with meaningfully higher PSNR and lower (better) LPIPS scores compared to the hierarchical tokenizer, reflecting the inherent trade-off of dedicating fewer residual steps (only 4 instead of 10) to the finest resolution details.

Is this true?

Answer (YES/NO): NO